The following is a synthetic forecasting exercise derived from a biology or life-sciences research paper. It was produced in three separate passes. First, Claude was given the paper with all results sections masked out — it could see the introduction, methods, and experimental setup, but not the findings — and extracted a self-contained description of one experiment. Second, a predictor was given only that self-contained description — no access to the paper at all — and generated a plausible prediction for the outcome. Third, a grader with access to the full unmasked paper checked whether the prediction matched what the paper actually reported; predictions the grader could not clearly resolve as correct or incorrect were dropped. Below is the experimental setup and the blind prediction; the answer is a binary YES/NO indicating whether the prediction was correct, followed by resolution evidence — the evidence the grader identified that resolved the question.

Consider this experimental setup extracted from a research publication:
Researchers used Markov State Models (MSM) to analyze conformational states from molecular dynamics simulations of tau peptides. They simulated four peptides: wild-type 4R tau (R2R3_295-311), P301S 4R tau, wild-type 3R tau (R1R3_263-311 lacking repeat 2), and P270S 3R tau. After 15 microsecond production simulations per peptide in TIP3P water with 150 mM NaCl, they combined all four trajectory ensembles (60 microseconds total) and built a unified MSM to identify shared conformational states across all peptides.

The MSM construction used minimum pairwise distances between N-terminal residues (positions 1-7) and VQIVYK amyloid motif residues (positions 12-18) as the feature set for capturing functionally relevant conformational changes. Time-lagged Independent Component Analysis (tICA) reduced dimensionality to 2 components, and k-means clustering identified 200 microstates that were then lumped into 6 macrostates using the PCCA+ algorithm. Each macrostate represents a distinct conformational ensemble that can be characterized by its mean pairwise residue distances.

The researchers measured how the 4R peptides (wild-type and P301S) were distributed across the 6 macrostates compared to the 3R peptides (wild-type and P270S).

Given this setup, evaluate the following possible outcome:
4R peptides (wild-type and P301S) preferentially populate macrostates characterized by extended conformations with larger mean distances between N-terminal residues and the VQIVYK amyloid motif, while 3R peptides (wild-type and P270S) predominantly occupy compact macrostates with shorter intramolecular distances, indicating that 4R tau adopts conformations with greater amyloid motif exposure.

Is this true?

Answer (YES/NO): NO